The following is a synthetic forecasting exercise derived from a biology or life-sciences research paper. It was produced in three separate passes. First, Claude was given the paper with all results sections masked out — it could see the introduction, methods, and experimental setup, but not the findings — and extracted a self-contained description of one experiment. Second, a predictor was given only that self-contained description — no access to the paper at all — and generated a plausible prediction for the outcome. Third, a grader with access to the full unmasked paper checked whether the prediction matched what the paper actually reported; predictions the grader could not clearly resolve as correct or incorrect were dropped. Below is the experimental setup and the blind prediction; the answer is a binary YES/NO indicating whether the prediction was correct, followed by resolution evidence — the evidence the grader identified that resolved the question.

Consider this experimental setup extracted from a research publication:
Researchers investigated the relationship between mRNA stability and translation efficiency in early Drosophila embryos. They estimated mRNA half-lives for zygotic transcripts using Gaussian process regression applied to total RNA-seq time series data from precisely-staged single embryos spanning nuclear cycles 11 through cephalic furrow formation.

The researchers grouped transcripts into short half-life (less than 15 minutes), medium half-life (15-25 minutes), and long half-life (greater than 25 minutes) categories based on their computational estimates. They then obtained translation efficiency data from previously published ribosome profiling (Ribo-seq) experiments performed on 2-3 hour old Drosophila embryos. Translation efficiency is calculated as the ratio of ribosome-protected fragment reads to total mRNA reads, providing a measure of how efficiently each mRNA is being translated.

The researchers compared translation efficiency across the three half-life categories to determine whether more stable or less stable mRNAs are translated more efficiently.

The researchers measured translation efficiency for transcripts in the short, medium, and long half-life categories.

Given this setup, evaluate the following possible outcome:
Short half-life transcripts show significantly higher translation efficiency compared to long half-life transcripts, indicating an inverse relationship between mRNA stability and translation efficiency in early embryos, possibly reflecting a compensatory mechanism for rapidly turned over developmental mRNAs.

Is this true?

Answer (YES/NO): NO